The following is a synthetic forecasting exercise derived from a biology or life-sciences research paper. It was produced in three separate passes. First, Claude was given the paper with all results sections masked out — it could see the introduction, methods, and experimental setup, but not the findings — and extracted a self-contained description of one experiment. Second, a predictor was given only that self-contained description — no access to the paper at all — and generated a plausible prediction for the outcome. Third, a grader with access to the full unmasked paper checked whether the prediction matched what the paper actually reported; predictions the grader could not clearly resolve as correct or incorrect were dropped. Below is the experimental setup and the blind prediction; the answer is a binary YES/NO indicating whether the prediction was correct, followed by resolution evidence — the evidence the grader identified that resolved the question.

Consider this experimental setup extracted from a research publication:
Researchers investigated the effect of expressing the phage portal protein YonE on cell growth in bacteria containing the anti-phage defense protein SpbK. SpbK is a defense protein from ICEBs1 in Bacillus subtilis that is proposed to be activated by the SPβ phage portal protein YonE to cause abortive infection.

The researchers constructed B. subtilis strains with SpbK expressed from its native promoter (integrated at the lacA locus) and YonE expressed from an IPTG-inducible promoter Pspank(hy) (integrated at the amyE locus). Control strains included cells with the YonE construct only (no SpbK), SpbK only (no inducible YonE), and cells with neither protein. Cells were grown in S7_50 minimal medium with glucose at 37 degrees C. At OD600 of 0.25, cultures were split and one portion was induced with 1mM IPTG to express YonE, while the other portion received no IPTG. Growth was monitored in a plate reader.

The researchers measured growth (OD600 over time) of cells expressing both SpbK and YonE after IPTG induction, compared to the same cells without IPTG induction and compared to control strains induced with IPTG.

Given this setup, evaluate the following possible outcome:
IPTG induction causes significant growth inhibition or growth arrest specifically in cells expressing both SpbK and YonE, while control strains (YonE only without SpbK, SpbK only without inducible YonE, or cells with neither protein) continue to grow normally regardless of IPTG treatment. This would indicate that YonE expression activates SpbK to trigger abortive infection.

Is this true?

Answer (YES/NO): YES